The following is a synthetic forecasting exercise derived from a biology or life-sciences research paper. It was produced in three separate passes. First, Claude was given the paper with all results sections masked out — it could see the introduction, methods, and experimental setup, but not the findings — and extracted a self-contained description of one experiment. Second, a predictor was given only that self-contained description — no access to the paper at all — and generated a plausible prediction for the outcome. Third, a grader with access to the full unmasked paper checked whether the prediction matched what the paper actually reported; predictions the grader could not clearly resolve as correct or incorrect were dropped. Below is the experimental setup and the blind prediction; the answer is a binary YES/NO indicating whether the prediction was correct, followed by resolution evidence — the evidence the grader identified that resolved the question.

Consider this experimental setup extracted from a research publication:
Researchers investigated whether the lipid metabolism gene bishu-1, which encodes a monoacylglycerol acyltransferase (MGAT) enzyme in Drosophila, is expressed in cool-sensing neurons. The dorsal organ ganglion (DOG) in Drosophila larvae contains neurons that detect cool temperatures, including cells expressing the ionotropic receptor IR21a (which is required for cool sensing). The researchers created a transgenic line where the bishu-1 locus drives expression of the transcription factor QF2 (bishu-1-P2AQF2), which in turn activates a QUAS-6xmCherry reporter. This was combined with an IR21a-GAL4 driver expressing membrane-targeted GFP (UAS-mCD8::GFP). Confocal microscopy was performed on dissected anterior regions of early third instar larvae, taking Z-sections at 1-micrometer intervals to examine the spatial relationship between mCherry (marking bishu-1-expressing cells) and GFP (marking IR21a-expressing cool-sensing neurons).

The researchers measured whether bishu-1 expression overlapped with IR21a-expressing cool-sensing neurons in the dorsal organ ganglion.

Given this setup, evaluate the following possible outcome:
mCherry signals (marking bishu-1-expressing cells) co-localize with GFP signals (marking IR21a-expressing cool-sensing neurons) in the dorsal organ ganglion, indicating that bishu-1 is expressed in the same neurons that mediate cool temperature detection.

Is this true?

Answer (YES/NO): YES